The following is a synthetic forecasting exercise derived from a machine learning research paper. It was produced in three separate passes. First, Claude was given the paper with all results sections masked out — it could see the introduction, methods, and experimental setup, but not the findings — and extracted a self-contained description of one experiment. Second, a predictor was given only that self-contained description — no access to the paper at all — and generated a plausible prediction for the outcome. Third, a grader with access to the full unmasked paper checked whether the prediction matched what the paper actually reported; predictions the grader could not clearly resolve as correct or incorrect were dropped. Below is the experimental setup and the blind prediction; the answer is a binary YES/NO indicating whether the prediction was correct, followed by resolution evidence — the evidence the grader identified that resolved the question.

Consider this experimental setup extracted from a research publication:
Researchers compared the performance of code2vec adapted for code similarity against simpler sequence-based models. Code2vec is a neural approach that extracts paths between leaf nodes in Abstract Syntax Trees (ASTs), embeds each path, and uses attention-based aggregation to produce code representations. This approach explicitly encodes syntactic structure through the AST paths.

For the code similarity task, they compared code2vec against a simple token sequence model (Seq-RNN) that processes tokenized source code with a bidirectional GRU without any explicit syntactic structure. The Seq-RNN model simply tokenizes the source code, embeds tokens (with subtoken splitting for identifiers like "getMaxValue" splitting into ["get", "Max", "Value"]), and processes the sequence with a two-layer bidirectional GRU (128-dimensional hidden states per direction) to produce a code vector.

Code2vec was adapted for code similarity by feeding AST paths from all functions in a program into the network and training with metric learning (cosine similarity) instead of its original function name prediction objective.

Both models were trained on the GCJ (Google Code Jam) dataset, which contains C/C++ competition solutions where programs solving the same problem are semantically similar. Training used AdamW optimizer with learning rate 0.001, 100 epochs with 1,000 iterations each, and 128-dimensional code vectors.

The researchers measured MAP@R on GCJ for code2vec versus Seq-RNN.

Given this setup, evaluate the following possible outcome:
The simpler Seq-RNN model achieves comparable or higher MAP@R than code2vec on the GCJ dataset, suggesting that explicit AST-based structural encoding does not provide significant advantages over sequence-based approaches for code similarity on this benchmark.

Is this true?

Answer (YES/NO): YES